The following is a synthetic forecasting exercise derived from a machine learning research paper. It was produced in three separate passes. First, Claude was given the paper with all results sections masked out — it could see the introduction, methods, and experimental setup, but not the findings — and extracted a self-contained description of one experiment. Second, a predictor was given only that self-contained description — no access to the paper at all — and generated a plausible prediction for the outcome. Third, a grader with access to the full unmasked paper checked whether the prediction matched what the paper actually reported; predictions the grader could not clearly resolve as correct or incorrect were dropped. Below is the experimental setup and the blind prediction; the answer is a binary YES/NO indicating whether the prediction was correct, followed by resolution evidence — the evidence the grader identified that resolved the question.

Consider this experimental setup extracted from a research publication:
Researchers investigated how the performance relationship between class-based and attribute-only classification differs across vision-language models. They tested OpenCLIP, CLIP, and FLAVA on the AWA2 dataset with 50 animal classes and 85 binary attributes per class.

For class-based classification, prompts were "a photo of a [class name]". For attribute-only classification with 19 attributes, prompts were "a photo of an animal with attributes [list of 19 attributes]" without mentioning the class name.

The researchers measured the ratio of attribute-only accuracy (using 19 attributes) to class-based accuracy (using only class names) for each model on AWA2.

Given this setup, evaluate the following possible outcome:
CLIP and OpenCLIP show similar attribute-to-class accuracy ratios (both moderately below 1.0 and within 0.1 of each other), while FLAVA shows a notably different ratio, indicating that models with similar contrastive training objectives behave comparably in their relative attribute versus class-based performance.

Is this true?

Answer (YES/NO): NO